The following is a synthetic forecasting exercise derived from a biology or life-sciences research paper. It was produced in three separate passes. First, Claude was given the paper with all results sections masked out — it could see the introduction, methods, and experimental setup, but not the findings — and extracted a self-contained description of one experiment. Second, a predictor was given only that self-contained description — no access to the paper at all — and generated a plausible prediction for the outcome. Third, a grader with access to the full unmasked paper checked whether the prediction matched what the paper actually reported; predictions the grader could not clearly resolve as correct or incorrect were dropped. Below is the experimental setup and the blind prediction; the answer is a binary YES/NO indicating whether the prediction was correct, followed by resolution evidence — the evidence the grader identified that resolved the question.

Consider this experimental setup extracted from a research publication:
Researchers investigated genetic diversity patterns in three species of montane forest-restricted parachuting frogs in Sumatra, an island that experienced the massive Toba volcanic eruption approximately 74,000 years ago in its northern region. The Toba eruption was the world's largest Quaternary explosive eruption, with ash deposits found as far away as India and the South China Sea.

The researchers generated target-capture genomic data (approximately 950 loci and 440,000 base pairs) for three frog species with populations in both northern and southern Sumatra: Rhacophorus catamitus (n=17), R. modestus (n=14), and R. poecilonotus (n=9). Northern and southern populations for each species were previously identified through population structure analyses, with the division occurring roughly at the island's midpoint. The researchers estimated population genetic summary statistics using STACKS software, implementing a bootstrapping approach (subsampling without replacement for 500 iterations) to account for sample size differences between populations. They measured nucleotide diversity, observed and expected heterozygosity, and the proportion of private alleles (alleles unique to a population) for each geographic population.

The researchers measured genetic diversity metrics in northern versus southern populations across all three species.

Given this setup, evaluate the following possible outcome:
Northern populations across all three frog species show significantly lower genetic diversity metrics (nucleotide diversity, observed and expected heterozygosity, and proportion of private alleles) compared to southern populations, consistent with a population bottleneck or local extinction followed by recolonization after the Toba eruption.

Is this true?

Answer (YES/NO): YES